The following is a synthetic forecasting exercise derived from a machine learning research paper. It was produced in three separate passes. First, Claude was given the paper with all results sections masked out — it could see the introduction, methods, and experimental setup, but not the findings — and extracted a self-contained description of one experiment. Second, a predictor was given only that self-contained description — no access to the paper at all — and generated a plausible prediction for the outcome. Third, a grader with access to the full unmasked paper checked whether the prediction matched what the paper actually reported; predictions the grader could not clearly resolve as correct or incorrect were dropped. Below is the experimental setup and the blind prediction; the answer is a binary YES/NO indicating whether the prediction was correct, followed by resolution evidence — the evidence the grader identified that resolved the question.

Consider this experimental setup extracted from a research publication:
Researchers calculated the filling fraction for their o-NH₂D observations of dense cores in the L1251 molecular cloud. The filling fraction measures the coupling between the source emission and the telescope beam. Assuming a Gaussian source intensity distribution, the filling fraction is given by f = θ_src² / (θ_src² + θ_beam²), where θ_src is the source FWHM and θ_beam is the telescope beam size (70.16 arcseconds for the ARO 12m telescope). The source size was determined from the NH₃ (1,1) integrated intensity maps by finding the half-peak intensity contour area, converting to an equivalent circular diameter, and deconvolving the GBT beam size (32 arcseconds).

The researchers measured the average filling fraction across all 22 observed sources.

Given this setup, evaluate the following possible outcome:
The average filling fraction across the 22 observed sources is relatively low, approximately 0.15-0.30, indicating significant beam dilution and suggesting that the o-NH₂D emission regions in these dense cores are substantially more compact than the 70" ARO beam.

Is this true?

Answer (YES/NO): NO